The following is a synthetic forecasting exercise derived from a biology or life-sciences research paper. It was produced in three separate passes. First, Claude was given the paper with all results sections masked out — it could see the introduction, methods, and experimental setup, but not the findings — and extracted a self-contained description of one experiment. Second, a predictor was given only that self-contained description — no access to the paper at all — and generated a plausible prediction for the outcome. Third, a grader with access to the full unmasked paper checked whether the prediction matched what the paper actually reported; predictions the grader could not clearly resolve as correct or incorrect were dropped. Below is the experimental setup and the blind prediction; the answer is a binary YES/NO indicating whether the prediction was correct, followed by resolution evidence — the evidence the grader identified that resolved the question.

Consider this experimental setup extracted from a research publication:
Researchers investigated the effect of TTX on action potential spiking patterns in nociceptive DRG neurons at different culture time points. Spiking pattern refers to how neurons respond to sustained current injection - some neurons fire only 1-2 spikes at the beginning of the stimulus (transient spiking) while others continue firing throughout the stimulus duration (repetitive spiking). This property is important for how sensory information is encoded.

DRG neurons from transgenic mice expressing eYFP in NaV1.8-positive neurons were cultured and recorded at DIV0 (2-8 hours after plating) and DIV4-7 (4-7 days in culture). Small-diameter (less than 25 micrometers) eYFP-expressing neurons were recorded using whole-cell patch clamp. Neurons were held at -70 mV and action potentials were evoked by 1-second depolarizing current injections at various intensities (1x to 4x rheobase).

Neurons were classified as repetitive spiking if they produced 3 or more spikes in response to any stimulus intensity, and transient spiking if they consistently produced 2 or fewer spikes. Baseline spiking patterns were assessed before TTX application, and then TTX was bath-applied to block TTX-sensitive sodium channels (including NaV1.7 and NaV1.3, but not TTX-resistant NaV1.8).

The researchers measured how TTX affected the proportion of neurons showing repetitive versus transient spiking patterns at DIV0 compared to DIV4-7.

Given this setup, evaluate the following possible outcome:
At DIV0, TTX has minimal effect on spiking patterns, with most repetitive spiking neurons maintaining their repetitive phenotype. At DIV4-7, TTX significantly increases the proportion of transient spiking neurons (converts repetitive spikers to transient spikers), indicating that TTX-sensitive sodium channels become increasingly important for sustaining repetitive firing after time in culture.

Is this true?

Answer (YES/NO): YES